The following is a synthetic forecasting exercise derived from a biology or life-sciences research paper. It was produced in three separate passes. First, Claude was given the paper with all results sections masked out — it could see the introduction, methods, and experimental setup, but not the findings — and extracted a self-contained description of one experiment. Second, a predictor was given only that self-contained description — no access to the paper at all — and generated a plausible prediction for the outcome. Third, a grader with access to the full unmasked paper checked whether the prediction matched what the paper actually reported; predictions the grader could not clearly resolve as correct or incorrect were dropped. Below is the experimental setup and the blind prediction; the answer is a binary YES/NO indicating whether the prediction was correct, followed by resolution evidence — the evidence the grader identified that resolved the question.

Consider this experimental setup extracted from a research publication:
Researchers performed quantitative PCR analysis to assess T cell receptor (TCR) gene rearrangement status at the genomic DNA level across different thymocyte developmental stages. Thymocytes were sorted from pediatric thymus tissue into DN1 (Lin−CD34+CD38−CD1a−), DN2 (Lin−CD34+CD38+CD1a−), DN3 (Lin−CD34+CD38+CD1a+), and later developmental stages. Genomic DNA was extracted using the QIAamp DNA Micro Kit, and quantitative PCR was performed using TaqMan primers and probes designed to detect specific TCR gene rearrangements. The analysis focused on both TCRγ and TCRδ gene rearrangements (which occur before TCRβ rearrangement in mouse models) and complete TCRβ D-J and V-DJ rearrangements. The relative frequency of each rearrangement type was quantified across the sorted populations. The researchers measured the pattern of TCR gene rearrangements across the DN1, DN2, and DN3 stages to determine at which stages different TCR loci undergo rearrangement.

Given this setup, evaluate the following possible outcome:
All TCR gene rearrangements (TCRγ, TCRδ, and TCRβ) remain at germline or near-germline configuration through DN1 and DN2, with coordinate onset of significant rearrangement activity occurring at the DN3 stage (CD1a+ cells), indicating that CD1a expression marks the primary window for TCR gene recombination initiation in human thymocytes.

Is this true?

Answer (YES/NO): NO